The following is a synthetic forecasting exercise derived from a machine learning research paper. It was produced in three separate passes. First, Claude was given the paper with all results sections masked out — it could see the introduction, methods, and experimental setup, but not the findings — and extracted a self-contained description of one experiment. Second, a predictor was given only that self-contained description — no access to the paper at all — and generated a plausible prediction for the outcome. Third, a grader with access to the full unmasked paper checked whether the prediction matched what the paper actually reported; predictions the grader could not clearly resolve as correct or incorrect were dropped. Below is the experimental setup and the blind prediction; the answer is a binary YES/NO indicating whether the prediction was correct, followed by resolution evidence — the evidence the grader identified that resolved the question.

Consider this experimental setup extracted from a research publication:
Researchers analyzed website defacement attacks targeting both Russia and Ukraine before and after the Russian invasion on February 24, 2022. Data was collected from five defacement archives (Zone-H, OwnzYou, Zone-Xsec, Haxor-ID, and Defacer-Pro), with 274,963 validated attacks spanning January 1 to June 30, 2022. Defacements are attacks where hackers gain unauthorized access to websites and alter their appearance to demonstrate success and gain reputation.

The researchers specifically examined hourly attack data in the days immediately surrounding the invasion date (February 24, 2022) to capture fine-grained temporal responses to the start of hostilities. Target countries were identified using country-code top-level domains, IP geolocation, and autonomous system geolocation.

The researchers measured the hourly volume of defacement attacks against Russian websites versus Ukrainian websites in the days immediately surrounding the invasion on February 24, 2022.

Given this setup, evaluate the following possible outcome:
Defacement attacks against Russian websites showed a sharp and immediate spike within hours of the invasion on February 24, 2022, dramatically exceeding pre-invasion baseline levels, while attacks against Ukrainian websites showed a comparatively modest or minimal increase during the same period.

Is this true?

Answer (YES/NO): YES